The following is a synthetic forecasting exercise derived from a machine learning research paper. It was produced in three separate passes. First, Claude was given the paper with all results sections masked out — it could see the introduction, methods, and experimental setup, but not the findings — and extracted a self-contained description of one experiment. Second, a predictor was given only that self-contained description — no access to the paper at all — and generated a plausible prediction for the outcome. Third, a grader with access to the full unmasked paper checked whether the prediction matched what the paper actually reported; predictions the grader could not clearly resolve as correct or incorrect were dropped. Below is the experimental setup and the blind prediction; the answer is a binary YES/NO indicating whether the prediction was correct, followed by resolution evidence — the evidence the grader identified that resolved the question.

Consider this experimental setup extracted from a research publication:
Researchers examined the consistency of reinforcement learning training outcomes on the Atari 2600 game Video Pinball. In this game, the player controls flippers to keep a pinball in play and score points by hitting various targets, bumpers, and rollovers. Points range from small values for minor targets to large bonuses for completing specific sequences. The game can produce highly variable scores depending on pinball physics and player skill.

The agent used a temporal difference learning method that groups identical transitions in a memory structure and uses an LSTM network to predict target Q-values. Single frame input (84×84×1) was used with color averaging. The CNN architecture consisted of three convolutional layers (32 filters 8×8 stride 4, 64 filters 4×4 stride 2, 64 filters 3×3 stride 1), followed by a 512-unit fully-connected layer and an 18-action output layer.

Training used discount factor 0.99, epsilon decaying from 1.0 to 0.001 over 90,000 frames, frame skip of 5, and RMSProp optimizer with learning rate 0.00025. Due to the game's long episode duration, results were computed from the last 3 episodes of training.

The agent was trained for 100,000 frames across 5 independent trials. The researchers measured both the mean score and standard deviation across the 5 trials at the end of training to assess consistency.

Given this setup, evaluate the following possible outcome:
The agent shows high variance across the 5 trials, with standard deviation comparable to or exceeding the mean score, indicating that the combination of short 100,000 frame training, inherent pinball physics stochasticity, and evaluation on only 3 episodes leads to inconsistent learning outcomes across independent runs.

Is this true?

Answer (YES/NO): YES